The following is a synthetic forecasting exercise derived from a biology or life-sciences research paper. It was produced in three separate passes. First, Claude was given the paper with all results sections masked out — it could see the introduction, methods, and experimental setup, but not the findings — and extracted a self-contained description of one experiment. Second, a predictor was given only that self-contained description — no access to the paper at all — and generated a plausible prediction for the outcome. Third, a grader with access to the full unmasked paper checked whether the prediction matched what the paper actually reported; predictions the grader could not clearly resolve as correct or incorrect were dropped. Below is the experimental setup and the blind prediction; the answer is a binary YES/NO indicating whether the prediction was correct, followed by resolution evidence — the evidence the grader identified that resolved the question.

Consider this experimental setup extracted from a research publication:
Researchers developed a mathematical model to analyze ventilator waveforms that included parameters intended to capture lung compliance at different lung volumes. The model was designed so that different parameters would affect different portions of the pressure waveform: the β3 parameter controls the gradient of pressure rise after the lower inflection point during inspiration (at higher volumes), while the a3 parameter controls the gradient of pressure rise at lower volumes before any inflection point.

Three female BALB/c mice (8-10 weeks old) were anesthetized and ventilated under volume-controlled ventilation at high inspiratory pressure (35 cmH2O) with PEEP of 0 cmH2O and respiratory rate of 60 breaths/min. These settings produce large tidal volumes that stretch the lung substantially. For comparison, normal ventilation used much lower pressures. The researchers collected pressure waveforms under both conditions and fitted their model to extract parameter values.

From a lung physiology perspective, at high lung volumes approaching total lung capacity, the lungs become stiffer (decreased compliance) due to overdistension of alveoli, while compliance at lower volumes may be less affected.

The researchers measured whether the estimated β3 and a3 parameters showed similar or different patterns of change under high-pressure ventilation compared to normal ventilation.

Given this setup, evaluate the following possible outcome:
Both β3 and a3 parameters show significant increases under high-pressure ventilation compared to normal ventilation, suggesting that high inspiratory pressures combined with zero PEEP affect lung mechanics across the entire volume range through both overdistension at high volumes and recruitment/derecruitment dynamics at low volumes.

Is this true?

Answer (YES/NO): NO